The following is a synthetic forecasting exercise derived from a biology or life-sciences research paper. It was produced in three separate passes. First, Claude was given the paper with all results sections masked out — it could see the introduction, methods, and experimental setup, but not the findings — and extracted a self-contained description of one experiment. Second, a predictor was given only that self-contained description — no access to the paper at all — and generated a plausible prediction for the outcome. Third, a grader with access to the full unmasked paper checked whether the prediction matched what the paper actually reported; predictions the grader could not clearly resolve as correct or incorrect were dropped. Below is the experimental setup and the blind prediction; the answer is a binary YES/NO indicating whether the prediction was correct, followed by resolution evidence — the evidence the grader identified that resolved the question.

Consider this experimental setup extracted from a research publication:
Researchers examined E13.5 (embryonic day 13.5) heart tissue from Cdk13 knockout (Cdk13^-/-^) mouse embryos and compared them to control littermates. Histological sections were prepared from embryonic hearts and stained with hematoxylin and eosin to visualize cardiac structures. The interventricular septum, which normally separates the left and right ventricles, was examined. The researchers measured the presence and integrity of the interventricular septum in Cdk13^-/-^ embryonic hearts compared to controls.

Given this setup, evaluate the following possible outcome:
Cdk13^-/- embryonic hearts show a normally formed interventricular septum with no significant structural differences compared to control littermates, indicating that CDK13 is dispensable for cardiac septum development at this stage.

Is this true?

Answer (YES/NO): NO